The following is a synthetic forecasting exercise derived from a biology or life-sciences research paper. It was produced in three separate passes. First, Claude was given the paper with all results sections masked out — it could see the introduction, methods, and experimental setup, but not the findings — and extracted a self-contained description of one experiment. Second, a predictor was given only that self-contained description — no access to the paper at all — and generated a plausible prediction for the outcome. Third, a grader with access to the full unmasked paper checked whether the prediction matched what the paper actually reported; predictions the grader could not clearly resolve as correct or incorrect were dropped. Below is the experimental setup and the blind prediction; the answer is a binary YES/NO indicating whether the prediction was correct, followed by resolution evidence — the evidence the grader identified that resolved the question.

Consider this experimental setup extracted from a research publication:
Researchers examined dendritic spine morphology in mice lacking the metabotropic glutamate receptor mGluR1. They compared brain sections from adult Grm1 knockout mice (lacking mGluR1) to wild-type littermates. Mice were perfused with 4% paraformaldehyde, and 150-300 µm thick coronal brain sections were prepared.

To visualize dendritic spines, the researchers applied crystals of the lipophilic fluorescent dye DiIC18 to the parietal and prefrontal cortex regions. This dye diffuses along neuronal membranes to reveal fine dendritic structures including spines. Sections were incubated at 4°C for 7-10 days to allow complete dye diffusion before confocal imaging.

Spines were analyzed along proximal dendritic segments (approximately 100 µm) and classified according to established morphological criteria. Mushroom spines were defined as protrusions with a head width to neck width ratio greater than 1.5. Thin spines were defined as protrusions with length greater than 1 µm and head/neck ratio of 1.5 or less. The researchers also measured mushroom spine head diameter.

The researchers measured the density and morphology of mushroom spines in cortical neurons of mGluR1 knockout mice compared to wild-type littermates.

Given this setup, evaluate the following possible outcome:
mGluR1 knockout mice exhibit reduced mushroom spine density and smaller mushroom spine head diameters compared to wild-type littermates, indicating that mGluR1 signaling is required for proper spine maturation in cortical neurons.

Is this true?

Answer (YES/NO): YES